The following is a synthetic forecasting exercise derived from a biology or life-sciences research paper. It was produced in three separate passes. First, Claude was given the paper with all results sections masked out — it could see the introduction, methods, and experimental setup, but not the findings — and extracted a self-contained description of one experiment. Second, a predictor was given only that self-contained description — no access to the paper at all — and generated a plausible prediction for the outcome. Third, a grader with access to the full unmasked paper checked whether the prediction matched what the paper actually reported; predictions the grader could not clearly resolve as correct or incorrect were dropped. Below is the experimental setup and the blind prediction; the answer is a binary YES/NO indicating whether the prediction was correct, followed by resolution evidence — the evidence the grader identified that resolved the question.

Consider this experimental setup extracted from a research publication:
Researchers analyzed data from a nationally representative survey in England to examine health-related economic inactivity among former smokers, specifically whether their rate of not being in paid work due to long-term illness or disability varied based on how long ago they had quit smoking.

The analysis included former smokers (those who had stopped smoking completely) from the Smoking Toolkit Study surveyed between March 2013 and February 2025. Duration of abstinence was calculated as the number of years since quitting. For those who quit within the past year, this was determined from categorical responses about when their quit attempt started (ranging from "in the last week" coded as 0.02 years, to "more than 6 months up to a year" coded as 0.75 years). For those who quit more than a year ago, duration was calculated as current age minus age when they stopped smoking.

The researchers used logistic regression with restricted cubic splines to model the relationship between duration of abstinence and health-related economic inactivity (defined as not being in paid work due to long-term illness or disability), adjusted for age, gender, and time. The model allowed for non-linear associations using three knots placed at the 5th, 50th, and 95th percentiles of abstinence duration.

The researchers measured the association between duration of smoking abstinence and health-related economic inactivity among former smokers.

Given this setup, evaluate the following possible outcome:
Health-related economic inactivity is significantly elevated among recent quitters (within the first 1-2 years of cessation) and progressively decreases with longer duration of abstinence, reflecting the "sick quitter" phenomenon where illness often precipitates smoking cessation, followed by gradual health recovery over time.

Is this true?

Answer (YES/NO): NO